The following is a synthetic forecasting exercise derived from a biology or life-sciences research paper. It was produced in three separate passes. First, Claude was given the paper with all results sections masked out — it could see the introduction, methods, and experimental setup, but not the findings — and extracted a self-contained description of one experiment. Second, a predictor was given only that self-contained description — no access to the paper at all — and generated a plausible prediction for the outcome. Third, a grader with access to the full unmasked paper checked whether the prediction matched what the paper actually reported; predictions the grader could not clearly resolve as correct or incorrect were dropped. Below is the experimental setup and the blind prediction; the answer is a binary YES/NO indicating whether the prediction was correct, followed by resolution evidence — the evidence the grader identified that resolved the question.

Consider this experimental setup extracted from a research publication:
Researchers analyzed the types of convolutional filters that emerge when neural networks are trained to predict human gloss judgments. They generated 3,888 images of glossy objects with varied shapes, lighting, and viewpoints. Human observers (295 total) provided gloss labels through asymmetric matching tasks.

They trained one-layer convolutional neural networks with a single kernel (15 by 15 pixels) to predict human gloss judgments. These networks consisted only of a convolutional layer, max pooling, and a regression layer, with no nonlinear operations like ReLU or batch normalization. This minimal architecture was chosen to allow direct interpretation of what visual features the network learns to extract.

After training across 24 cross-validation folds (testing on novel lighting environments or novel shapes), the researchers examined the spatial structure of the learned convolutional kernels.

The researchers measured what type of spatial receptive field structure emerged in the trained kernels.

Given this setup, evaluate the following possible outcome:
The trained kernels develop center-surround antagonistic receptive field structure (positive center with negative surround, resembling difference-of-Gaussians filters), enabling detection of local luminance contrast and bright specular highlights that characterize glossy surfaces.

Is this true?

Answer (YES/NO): YES